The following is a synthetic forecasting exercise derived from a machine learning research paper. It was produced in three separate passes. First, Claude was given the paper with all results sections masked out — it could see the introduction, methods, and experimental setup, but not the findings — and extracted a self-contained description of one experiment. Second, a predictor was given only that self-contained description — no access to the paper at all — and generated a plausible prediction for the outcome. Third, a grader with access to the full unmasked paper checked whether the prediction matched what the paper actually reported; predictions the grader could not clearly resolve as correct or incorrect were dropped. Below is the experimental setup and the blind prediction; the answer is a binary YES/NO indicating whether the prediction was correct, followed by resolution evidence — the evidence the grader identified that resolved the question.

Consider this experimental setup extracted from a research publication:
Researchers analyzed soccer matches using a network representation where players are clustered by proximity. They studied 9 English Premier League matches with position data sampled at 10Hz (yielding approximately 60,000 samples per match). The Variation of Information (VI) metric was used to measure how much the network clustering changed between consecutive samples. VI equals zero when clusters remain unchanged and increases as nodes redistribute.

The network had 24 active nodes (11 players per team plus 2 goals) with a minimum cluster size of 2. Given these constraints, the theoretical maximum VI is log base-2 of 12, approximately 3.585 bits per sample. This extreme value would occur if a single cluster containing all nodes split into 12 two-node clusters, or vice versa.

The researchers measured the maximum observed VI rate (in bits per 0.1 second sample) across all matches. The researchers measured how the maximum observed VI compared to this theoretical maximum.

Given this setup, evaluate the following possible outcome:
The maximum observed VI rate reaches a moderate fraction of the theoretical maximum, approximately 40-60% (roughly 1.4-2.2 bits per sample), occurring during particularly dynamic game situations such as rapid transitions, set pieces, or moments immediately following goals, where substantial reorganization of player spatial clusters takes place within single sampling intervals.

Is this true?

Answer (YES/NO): NO